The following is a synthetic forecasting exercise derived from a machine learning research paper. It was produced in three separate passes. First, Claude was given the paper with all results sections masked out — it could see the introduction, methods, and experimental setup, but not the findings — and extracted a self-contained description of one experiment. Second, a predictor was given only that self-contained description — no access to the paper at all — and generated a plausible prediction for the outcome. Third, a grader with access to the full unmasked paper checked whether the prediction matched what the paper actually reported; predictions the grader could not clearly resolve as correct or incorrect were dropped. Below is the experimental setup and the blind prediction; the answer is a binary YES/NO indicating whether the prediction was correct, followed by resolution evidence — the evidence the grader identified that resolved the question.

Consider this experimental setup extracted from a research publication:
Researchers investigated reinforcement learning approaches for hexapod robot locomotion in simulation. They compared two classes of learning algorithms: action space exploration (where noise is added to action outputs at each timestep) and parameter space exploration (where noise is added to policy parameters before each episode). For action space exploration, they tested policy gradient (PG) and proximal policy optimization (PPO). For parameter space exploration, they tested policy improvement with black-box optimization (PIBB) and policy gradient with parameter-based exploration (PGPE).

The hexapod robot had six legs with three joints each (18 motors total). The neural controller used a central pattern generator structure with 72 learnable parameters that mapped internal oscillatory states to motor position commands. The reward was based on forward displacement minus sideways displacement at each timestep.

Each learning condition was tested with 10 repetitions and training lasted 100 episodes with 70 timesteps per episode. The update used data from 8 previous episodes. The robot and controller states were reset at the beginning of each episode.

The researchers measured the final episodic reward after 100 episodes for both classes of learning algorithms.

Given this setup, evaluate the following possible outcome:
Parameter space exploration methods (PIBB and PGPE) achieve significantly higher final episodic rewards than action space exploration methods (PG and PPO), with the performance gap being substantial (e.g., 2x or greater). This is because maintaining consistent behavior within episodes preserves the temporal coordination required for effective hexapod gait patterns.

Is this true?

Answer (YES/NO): YES